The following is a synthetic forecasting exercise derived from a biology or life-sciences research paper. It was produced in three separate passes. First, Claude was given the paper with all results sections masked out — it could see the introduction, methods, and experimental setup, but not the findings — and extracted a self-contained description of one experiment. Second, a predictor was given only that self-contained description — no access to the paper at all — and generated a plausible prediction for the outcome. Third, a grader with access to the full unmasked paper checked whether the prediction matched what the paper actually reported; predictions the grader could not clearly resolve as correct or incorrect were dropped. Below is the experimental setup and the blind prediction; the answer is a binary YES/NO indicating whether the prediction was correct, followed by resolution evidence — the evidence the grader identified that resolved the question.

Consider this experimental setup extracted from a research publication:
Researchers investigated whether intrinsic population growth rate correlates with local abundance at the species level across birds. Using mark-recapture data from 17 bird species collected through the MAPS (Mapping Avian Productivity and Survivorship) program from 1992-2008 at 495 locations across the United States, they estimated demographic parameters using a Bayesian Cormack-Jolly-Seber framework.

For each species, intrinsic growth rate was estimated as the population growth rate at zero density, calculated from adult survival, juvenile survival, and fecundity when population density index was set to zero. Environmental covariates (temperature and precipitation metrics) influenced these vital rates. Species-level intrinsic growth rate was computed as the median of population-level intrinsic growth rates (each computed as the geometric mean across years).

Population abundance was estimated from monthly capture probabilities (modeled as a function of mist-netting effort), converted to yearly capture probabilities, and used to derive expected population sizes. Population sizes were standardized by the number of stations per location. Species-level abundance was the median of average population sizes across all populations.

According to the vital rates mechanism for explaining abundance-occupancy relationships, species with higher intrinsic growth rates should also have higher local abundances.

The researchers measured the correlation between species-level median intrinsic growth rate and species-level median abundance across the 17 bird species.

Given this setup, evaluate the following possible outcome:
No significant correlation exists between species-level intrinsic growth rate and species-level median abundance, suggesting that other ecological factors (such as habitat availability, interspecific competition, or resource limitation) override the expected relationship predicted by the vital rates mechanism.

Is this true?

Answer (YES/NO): NO